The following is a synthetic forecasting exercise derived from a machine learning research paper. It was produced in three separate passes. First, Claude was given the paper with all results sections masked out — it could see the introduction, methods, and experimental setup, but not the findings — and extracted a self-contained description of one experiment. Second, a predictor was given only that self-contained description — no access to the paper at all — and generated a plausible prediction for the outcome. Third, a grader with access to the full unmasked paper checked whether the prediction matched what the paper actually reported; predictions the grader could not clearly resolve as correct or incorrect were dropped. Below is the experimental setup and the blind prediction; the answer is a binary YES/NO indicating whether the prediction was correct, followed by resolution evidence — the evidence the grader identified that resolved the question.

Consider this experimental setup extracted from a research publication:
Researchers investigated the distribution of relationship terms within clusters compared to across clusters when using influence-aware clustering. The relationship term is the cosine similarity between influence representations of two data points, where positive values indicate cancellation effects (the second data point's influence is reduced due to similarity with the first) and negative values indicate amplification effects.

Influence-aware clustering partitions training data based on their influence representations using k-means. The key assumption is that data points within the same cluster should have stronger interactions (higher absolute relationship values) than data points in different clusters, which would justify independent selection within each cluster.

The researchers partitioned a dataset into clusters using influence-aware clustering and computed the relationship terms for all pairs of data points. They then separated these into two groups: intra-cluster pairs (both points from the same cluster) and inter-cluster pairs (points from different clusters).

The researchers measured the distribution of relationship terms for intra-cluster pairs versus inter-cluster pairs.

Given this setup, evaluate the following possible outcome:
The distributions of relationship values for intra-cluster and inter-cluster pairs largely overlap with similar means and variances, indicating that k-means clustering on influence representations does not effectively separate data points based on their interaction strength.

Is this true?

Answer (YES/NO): NO